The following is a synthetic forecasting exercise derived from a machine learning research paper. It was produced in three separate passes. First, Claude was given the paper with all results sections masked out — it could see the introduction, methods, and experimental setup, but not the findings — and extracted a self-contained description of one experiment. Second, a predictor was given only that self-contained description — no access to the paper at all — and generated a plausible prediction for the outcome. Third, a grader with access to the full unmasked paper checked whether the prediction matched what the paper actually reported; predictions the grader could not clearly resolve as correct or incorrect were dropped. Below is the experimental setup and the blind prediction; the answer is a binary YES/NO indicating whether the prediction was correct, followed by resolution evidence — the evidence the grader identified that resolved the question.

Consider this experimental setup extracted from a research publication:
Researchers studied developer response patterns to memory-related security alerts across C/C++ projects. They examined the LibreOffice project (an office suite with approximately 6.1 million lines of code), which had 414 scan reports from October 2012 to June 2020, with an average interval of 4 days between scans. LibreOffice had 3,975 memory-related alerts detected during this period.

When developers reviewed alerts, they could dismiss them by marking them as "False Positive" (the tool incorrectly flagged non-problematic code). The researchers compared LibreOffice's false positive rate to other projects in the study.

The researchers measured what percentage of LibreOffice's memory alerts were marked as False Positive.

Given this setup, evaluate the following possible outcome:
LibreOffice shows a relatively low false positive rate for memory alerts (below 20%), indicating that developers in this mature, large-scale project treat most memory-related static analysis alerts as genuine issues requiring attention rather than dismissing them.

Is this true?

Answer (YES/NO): NO